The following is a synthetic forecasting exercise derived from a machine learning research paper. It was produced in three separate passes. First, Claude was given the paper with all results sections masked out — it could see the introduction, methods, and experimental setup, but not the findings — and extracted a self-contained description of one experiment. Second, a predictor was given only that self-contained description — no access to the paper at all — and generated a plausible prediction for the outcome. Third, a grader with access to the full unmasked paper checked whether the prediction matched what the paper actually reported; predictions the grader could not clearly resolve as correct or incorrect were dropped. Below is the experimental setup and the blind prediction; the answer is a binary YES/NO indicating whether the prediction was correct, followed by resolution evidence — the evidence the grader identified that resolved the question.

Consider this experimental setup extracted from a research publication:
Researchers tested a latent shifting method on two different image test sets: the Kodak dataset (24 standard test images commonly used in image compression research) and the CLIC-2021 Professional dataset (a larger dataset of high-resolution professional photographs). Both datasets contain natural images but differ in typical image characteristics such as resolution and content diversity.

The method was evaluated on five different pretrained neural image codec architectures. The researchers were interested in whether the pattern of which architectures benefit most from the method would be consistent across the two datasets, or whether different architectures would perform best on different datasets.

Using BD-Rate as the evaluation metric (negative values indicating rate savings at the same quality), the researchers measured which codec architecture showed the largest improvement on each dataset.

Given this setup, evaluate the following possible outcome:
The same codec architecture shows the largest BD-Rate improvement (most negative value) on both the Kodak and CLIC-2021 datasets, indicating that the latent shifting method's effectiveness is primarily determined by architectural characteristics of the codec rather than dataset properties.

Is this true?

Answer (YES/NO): YES